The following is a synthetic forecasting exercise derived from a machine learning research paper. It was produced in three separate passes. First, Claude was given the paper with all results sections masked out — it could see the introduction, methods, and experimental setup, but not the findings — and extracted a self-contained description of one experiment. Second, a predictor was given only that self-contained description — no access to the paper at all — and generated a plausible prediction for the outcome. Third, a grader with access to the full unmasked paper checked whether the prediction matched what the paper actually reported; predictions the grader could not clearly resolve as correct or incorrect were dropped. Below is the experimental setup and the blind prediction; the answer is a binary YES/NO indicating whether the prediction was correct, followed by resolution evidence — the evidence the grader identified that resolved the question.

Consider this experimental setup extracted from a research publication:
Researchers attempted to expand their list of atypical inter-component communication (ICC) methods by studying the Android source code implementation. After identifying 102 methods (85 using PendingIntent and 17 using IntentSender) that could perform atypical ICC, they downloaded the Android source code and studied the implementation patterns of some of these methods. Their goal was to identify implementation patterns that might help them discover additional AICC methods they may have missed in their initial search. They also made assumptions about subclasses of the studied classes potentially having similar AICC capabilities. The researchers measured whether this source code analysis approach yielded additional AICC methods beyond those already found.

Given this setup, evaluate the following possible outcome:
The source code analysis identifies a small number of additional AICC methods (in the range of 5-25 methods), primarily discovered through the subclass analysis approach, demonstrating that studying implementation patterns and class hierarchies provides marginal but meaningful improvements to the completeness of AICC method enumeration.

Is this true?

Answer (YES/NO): NO